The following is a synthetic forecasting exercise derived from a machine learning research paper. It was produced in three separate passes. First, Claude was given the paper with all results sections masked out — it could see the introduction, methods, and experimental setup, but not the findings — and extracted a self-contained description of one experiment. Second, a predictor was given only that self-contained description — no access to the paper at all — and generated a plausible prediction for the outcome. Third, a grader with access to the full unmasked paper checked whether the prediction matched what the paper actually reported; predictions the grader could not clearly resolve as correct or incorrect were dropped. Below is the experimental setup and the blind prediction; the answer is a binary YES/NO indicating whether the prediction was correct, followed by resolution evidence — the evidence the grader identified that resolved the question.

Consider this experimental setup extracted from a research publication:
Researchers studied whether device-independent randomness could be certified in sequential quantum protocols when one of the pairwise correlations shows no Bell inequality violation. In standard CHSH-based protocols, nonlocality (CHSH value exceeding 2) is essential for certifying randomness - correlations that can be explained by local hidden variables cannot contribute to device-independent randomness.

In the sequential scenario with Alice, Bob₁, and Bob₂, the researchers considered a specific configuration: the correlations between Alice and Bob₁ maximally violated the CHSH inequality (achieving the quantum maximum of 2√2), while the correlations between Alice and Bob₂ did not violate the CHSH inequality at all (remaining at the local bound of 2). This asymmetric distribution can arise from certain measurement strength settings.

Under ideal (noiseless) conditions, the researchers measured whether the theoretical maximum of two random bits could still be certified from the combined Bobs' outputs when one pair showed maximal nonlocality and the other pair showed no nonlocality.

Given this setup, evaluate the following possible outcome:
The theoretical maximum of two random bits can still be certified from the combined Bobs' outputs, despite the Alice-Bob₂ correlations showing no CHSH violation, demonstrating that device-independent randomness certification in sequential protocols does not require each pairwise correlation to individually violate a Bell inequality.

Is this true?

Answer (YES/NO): YES